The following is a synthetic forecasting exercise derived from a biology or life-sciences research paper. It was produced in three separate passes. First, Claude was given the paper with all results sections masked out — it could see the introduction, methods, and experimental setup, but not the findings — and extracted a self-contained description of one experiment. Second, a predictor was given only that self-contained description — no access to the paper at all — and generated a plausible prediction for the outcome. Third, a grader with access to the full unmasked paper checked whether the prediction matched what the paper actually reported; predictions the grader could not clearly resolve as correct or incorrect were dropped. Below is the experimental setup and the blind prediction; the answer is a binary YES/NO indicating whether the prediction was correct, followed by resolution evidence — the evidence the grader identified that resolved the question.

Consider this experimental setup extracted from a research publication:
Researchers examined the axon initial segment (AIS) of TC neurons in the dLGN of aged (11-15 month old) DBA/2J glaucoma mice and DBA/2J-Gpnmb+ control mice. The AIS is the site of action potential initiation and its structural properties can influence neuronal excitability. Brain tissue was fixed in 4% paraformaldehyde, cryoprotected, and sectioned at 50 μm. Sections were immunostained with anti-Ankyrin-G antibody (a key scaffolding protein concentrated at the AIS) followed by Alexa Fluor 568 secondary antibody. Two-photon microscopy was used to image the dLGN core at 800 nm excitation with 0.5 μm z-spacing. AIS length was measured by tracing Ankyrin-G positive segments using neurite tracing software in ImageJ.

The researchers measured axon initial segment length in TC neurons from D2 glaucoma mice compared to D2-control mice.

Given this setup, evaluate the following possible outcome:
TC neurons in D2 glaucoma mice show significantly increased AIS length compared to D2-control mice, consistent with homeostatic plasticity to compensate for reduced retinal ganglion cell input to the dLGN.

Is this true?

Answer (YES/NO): NO